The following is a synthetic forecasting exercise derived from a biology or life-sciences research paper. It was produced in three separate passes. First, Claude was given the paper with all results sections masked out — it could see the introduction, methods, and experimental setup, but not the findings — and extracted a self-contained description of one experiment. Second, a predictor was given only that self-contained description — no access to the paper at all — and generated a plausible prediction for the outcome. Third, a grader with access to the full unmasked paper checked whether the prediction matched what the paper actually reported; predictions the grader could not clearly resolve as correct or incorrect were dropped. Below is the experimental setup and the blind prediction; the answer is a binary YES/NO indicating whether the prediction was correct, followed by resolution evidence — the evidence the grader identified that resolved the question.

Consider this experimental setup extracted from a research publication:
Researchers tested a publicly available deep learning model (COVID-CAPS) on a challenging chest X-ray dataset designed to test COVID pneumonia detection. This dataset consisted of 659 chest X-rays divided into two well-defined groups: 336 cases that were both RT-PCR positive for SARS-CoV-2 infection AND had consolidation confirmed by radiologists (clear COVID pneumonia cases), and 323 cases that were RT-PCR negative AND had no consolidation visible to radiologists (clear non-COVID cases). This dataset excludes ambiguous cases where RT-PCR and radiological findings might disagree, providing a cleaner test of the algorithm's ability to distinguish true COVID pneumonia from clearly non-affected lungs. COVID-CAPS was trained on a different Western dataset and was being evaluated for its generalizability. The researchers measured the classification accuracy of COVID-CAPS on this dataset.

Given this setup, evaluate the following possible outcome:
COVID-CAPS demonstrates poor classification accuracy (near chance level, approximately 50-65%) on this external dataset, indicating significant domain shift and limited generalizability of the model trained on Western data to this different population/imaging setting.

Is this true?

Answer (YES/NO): NO